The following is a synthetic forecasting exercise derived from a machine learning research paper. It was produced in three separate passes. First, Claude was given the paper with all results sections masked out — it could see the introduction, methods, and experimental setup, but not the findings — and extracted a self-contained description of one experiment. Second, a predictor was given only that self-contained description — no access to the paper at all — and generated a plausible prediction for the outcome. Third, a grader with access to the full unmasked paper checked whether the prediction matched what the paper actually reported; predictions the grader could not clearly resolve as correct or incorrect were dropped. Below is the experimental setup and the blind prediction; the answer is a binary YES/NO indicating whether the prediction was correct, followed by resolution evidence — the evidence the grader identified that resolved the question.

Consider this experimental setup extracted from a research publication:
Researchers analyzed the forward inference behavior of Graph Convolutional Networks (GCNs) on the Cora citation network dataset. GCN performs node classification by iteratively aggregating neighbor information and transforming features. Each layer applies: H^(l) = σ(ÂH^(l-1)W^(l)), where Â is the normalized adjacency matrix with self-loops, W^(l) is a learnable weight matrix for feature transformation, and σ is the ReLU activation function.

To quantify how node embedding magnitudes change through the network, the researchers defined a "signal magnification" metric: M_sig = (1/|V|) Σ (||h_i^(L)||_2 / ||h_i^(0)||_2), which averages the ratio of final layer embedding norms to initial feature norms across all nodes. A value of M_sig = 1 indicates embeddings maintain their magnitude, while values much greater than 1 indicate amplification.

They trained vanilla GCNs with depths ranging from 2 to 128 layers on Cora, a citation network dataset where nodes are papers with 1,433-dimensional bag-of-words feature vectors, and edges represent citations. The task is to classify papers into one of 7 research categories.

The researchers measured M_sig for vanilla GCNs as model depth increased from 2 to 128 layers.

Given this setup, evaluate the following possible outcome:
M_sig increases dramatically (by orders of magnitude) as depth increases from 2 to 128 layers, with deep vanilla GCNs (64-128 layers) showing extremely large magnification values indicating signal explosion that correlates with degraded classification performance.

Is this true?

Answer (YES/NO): YES